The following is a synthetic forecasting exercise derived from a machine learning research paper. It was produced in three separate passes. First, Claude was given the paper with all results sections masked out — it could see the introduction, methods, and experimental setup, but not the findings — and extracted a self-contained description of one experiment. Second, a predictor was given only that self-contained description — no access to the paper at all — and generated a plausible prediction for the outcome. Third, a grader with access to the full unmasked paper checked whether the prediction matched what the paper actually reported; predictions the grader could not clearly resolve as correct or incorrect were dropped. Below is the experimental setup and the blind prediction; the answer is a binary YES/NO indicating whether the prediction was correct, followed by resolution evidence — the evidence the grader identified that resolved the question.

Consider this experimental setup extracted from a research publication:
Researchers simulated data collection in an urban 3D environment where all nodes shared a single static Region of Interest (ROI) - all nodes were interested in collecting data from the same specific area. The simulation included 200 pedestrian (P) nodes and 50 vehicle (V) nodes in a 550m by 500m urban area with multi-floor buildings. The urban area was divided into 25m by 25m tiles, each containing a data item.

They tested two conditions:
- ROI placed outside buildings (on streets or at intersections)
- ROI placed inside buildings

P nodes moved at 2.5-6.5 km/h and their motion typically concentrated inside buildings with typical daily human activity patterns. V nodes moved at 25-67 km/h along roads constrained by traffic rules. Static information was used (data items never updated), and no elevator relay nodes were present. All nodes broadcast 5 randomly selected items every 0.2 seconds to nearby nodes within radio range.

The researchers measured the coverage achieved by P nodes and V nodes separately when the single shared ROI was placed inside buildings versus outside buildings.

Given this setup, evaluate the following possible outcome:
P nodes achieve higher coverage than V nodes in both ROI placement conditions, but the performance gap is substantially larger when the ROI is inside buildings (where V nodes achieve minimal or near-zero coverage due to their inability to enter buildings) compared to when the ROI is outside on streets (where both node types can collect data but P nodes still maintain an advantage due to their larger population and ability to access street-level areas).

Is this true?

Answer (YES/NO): NO